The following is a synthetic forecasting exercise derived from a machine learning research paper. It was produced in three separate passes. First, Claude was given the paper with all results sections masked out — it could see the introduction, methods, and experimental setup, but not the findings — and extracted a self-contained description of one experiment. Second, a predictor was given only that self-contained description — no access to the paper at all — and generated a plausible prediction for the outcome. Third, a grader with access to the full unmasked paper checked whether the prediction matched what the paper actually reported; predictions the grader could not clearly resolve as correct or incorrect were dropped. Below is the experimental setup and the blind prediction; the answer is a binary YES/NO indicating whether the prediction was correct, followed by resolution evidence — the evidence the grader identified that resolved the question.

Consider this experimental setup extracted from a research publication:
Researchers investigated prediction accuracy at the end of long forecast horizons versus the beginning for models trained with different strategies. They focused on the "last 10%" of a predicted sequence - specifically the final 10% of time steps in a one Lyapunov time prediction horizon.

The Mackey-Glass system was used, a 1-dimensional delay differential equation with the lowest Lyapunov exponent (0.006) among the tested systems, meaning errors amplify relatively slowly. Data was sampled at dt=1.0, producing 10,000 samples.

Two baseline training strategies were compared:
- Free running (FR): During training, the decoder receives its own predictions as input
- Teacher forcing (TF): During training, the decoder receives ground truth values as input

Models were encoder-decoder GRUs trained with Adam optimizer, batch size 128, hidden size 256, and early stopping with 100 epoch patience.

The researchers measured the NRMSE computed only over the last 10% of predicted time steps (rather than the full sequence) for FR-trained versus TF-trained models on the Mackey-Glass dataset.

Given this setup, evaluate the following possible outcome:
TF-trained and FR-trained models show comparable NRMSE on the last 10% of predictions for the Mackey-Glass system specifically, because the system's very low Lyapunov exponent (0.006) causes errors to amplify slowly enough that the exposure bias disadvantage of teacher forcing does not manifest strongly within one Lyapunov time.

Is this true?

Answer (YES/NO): NO